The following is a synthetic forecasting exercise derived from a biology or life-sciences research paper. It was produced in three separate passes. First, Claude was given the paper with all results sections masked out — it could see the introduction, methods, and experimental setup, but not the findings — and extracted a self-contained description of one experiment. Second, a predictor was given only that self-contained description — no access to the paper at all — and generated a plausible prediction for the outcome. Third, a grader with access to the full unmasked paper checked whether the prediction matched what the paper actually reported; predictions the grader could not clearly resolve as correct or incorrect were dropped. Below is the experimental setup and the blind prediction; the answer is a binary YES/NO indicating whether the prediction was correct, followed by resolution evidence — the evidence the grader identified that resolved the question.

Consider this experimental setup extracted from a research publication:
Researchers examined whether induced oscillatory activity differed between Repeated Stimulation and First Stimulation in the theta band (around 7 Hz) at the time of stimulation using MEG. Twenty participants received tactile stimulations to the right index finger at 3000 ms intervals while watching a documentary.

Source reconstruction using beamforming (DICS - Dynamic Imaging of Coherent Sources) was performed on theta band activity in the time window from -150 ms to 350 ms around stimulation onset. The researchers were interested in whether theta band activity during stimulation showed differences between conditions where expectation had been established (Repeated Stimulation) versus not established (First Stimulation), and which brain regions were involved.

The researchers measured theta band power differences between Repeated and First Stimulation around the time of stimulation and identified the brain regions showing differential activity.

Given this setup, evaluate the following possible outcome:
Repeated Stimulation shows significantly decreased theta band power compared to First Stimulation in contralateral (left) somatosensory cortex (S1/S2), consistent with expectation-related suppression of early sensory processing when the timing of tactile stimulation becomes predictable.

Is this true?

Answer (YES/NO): NO